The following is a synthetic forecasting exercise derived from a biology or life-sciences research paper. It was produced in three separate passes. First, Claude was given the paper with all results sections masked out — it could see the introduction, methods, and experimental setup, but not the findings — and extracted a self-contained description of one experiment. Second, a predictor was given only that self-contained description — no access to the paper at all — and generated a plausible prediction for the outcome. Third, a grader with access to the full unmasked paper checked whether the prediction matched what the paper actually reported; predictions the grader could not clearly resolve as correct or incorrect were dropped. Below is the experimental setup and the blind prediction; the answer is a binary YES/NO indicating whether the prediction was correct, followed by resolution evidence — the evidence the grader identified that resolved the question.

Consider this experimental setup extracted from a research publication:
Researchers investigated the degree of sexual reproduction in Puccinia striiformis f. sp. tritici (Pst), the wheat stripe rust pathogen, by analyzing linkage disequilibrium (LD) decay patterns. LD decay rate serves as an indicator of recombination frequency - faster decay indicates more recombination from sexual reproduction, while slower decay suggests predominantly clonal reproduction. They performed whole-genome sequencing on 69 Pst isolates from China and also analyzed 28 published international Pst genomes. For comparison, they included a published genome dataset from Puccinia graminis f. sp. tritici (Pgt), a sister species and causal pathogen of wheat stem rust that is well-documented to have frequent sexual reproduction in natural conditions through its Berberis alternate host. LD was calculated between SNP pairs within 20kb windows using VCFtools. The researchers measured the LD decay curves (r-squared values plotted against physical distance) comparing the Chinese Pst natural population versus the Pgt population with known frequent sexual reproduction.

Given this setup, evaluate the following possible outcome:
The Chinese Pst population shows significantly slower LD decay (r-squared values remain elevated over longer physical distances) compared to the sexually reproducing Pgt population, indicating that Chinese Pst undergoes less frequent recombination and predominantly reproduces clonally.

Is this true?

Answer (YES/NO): YES